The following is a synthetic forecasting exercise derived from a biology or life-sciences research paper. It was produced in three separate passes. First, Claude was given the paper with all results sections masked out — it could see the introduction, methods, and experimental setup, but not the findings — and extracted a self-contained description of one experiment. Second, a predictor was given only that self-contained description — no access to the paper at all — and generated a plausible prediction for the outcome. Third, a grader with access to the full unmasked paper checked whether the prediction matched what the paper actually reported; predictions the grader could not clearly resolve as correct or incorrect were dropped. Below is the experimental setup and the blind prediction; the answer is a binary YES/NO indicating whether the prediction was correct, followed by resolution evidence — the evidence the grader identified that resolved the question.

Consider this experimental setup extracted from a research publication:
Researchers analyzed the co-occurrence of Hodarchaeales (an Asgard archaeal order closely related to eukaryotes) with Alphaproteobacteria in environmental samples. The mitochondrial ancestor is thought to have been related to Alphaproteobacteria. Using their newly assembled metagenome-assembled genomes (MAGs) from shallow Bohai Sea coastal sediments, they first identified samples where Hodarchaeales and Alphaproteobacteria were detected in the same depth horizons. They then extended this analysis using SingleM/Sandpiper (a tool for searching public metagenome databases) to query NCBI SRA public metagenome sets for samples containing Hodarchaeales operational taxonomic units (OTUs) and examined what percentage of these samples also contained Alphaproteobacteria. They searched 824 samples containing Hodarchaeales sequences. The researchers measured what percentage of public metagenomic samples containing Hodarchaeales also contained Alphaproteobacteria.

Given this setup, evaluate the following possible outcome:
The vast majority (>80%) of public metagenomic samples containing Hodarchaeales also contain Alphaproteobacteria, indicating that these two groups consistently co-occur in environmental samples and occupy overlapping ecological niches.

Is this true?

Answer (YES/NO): YES